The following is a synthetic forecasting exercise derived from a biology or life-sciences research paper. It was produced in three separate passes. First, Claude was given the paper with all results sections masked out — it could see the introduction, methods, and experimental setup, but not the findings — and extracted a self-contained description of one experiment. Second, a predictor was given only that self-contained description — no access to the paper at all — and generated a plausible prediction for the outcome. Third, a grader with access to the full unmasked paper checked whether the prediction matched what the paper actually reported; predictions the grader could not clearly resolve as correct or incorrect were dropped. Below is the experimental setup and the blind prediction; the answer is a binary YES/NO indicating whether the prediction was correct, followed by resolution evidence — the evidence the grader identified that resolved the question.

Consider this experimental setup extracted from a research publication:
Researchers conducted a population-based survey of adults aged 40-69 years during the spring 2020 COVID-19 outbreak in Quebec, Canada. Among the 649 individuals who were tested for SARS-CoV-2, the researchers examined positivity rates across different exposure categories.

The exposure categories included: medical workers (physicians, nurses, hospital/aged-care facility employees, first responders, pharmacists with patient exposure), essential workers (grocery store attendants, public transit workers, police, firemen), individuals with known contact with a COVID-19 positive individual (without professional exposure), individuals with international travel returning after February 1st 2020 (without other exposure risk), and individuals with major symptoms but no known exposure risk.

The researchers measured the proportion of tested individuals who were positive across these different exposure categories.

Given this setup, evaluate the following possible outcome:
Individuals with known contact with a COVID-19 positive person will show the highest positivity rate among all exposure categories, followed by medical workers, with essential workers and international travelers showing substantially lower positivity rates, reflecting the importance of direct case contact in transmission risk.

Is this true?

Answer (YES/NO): NO